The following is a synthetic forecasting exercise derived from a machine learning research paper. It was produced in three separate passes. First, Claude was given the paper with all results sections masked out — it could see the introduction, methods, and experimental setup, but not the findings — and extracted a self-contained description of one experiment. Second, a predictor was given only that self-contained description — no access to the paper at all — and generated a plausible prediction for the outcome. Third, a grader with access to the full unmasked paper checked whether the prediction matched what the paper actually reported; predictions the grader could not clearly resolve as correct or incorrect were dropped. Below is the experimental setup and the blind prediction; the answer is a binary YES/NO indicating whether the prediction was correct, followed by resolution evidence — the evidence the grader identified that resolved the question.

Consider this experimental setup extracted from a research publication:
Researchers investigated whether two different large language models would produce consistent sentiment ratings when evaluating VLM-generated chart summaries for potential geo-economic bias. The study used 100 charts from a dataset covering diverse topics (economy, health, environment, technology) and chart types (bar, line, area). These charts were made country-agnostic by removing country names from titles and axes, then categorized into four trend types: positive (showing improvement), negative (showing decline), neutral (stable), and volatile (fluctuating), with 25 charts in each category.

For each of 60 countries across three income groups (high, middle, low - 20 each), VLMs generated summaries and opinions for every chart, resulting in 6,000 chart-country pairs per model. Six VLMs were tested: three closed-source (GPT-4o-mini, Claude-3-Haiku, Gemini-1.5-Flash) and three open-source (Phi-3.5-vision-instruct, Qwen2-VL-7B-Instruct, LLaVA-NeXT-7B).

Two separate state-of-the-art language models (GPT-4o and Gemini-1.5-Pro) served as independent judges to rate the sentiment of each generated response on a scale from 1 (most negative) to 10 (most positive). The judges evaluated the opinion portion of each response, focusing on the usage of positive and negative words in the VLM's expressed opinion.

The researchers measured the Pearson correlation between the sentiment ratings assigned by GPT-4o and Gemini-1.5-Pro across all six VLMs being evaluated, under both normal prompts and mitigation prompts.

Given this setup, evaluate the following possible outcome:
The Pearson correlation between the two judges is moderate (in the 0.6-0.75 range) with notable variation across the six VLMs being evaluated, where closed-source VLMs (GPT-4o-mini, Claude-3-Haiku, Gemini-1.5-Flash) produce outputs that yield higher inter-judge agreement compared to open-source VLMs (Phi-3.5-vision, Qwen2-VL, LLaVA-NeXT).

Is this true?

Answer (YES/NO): NO